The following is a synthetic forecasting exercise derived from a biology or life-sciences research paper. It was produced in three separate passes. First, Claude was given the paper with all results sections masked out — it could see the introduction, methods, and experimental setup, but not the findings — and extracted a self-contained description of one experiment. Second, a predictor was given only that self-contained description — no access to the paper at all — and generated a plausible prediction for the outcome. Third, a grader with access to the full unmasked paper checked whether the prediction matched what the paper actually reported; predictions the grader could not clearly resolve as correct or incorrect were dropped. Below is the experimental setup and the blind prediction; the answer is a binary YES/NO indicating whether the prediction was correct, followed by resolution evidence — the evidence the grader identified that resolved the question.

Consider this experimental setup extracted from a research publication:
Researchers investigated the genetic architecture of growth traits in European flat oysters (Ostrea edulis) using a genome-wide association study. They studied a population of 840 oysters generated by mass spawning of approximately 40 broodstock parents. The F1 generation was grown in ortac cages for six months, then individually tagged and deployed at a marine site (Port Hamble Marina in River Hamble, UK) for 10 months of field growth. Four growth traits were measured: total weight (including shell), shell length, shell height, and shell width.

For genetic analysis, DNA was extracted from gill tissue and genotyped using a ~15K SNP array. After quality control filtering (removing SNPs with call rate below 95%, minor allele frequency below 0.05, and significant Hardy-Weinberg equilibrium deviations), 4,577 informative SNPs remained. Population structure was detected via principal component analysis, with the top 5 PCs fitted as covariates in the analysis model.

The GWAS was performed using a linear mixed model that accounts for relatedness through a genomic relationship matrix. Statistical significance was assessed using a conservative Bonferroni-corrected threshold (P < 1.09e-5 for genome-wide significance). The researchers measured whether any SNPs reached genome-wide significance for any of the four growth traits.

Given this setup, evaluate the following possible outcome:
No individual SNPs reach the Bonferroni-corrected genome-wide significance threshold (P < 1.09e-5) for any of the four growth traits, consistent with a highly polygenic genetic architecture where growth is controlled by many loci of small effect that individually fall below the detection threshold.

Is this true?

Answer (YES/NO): NO